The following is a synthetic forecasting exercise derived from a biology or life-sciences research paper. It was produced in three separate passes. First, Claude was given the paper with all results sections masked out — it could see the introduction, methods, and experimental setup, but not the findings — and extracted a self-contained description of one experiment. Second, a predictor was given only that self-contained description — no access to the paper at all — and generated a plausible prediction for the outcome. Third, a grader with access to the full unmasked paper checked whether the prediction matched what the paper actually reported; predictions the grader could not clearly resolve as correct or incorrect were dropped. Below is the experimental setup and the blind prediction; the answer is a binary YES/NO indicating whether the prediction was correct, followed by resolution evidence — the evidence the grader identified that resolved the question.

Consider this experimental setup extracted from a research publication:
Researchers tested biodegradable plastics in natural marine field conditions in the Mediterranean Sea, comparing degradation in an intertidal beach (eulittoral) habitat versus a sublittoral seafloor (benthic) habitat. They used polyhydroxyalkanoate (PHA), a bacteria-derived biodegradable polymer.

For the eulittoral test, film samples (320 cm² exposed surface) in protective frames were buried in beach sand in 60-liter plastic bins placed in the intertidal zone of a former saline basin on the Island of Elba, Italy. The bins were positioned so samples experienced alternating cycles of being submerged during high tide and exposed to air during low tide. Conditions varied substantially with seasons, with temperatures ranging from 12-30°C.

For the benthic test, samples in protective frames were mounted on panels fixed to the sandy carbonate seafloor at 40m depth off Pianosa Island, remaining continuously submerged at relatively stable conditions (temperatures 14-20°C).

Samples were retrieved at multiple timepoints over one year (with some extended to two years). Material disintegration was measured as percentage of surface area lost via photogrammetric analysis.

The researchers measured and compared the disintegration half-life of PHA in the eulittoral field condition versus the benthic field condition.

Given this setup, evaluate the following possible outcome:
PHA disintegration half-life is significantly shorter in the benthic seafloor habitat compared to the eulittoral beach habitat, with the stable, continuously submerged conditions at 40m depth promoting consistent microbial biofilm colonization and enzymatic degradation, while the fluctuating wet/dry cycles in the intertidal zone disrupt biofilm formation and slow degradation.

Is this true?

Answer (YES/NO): NO